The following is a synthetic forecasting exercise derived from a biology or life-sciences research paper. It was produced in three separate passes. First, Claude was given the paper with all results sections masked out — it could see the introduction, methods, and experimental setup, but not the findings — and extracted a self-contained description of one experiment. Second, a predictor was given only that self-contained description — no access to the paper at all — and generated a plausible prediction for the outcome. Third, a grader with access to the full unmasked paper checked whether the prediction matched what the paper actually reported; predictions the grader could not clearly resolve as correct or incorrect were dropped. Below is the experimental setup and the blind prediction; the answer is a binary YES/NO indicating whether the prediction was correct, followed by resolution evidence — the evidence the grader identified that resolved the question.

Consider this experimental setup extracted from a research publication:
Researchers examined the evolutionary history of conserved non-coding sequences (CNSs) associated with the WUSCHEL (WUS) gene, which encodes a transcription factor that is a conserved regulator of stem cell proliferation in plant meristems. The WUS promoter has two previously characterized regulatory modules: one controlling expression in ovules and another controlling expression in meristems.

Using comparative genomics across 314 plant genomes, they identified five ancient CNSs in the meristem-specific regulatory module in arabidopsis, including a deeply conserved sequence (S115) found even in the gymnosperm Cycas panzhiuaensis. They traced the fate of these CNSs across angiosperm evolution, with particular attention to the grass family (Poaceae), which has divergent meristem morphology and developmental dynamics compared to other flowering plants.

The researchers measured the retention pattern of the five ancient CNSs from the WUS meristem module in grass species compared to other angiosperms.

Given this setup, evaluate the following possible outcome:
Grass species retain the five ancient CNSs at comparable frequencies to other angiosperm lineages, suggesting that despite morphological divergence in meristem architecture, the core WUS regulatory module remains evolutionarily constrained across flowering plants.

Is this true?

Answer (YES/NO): NO